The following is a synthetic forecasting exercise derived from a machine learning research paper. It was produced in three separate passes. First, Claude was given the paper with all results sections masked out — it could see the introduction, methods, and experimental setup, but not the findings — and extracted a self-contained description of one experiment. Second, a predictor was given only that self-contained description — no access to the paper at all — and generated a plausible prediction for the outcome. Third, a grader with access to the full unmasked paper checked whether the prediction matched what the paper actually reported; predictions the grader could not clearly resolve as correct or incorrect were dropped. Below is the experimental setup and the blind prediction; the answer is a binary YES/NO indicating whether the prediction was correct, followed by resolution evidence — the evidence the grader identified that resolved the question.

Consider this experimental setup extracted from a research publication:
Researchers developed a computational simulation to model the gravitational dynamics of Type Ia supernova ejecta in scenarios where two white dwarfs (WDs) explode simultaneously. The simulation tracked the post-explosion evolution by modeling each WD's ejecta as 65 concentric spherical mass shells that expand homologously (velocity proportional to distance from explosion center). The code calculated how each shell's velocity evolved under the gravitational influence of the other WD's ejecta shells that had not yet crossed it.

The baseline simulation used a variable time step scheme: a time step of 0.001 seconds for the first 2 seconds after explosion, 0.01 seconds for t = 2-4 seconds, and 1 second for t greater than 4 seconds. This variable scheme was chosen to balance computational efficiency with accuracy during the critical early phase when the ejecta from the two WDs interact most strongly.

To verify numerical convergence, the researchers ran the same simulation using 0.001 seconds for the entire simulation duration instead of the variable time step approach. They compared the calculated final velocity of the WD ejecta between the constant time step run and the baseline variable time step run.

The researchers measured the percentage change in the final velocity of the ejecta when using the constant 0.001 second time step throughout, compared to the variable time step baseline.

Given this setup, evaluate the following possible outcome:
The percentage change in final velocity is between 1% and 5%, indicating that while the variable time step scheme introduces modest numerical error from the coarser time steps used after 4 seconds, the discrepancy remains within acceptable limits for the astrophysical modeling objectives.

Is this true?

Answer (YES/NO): NO